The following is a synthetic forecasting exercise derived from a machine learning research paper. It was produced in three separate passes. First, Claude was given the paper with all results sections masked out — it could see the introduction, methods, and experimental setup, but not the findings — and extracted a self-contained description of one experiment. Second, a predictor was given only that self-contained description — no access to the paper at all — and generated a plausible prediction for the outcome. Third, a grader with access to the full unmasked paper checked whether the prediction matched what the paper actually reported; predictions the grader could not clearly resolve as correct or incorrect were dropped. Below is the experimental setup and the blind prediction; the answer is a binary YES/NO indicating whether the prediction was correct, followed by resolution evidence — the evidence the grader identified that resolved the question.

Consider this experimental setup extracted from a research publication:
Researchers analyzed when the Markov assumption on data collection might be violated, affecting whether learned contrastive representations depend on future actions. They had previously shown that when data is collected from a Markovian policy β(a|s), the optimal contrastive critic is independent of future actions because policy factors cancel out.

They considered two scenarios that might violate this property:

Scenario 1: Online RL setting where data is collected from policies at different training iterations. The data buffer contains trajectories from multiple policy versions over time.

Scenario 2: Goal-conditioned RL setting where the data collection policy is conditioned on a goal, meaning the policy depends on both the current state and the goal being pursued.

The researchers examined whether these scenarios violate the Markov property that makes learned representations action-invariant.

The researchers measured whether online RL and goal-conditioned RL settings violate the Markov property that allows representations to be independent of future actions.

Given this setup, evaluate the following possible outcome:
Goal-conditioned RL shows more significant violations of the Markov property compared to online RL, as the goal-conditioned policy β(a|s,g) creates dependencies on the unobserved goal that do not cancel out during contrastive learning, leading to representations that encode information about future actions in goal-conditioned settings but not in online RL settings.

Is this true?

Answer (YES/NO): NO